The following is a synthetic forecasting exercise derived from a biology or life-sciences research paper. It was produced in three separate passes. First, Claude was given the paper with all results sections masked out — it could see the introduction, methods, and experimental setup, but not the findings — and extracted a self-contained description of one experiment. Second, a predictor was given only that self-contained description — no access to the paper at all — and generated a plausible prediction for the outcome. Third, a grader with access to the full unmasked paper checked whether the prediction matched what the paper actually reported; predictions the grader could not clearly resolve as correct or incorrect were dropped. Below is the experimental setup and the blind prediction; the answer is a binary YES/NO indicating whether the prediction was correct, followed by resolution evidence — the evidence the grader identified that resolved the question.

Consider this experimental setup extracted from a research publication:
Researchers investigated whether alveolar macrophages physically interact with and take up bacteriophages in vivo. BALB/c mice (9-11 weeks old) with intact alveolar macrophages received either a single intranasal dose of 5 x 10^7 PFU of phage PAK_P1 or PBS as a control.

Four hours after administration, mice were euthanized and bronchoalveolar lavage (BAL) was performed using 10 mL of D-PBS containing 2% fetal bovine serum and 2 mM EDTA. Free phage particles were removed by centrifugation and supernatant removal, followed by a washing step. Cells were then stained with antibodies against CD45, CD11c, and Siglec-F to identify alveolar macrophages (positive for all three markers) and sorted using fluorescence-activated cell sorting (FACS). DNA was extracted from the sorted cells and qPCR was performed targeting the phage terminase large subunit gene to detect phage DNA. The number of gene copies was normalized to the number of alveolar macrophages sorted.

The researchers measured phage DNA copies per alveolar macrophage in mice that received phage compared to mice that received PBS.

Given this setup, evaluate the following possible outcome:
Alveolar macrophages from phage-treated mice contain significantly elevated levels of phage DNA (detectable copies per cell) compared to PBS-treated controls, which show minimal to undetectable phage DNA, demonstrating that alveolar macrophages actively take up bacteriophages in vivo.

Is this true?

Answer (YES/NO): YES